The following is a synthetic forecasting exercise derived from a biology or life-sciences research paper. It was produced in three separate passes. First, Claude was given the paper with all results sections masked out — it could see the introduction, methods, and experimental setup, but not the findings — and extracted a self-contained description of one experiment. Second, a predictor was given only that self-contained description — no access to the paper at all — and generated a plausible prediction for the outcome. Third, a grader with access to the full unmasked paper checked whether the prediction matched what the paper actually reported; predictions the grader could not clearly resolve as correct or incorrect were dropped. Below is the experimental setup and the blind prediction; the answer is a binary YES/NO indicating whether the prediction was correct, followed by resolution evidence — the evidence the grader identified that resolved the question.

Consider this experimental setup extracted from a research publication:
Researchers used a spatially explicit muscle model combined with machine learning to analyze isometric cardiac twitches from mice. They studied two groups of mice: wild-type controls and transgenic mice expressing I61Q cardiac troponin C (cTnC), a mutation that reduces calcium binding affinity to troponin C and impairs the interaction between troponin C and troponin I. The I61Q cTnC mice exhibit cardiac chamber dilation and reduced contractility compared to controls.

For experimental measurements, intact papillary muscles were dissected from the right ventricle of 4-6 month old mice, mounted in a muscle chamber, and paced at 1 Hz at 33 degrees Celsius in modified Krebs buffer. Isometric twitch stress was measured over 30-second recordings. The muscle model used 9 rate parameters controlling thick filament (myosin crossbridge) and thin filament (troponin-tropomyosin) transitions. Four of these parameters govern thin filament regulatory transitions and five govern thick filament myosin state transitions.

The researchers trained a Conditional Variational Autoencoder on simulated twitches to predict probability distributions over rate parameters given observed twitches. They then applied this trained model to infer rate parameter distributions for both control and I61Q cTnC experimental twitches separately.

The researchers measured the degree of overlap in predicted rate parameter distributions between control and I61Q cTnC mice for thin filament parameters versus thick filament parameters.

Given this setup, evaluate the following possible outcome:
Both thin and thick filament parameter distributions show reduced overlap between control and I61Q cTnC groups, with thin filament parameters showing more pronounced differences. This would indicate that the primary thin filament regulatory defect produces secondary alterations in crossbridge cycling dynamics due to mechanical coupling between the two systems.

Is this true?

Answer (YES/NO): NO